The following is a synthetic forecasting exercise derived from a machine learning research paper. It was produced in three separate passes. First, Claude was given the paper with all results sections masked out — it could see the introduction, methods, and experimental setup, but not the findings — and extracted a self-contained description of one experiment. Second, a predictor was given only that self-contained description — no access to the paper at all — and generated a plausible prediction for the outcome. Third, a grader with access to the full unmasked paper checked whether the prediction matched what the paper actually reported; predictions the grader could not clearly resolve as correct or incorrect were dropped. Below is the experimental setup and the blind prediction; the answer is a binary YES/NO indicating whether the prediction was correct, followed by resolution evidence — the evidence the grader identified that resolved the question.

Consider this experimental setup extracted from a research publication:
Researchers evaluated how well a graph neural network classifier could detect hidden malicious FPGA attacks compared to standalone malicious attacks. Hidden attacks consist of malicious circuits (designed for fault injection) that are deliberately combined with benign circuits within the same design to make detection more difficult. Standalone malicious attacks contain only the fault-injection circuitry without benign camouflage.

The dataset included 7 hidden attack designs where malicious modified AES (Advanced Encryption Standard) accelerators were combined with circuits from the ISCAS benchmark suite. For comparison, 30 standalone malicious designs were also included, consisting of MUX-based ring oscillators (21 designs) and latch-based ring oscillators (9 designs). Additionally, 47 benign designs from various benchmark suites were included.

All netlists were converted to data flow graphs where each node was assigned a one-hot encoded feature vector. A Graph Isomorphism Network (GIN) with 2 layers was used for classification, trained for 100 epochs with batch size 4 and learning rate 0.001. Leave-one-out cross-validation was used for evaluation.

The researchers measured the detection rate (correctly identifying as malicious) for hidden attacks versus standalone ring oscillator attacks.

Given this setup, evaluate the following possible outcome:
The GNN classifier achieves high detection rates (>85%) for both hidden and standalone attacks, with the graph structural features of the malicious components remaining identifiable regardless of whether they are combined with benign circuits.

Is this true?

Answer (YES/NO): YES